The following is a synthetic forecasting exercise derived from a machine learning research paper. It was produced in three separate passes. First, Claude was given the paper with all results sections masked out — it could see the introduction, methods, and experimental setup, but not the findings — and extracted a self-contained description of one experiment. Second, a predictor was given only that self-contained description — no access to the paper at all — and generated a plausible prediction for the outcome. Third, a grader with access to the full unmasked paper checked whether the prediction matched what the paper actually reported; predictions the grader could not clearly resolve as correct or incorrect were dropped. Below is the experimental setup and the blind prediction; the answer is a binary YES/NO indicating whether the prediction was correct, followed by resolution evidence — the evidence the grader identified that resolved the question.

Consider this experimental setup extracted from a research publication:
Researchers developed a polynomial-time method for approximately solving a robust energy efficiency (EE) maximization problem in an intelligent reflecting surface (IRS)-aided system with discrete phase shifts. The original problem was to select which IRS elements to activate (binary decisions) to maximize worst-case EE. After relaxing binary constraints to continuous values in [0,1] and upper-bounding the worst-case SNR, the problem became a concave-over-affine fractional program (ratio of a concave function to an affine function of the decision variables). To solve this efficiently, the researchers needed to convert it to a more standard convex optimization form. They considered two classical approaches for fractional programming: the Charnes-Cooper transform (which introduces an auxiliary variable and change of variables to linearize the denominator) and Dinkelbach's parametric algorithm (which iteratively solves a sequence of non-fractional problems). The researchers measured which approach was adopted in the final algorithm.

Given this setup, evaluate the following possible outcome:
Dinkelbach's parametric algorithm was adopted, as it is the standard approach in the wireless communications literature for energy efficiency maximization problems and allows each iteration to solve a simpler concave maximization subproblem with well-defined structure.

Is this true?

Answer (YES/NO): NO